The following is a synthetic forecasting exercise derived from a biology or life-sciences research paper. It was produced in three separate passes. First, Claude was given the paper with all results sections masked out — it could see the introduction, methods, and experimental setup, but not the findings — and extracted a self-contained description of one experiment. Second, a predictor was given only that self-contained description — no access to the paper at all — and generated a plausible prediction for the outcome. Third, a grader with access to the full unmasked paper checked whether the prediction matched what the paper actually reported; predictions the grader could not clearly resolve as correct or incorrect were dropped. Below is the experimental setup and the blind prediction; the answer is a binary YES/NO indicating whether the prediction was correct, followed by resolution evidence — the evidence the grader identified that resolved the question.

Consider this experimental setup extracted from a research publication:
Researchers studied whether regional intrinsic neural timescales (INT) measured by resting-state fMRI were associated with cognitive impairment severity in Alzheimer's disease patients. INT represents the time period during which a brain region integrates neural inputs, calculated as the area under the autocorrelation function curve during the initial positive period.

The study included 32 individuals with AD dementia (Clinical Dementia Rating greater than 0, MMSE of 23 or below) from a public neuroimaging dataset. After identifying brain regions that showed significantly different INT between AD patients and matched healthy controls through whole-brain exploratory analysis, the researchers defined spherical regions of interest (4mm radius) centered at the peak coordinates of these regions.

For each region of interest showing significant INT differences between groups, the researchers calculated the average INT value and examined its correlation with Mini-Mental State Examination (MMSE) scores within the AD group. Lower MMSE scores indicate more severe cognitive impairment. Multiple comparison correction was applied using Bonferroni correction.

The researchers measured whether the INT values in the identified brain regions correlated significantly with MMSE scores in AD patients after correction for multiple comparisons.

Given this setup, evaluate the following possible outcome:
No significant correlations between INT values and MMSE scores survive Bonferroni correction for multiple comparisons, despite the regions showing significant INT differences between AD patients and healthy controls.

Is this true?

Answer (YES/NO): NO